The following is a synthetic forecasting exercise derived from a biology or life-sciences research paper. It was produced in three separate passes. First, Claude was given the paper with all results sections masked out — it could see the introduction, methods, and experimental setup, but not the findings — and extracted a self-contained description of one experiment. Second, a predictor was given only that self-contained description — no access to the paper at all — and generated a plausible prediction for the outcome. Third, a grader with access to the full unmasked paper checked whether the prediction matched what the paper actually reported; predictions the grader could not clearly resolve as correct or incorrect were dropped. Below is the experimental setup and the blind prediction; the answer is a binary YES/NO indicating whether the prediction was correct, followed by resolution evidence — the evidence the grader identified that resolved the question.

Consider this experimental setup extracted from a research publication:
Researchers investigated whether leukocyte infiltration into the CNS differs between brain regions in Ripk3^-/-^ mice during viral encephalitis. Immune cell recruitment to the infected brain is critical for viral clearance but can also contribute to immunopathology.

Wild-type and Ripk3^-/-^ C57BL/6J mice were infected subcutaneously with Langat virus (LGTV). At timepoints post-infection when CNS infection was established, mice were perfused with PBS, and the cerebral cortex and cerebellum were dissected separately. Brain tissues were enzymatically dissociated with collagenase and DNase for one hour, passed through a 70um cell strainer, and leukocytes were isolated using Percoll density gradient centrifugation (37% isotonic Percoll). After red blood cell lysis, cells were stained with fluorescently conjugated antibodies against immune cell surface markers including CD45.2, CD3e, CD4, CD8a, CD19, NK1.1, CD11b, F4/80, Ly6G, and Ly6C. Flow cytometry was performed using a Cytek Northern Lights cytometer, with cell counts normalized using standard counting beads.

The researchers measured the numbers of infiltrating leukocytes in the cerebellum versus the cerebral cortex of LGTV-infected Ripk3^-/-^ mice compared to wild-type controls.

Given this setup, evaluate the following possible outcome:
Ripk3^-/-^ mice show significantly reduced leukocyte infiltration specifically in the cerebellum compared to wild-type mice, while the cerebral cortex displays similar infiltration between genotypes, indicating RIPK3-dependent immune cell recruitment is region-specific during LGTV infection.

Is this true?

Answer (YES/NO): NO